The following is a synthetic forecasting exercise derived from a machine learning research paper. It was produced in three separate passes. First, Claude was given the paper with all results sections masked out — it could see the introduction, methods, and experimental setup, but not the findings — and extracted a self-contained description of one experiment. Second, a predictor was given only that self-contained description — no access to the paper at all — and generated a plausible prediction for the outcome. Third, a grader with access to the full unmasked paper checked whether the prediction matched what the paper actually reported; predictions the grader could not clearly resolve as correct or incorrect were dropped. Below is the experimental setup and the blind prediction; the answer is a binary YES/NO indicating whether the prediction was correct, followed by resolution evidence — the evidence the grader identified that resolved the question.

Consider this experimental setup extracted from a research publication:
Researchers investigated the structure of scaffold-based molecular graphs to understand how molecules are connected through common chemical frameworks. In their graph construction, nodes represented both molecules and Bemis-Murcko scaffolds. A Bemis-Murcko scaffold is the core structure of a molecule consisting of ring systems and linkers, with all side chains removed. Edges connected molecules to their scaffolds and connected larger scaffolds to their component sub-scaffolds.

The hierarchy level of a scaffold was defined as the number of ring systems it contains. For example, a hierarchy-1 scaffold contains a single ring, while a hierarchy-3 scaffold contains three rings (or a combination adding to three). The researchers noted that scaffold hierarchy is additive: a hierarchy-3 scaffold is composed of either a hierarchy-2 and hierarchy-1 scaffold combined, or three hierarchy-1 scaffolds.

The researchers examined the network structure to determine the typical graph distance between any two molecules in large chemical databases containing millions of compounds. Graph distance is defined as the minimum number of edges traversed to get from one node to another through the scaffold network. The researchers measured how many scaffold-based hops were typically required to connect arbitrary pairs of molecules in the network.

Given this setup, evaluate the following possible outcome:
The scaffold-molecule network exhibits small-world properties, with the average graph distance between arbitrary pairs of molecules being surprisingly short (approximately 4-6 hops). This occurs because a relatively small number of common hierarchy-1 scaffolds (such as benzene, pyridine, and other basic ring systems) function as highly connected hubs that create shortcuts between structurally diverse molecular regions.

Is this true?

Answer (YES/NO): NO